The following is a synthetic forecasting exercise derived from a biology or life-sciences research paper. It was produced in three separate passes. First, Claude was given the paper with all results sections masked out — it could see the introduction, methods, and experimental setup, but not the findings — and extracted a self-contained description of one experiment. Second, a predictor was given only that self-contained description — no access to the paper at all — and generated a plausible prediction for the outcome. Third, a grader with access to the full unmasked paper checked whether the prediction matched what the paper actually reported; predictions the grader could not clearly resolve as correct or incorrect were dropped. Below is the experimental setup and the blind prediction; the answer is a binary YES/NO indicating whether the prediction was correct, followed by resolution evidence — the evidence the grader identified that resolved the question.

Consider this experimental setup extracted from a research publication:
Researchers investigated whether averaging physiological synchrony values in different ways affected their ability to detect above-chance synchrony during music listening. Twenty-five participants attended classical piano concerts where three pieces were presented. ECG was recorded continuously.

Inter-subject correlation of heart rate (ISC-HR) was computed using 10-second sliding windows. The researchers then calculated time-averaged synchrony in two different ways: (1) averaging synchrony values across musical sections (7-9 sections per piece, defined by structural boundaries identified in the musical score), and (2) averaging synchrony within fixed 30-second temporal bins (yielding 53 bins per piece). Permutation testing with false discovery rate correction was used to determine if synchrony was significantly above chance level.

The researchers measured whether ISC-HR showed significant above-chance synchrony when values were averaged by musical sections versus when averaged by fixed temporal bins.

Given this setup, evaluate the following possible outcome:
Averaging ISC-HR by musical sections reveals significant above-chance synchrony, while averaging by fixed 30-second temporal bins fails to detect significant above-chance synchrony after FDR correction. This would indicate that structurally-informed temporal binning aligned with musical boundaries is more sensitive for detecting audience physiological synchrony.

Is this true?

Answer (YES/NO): YES